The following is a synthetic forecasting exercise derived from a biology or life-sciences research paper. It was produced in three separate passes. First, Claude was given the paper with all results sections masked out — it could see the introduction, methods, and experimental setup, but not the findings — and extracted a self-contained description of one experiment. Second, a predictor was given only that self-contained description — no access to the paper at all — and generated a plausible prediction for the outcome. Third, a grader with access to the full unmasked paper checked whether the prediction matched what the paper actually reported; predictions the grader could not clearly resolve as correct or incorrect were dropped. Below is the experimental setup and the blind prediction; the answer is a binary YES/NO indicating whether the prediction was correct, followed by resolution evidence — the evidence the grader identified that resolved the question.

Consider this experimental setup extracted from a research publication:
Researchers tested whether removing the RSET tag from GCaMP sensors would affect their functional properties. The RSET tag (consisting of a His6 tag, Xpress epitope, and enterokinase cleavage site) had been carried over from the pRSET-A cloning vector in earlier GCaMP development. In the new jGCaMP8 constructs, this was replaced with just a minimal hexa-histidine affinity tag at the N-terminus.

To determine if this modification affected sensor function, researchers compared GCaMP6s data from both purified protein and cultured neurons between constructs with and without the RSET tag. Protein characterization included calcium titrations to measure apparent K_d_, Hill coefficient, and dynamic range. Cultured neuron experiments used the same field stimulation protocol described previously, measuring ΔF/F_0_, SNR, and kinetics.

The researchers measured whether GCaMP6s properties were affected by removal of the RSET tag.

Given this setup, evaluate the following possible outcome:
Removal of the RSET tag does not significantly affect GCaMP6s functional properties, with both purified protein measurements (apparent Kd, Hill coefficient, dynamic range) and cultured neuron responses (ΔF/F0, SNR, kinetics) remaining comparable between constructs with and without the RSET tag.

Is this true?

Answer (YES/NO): YES